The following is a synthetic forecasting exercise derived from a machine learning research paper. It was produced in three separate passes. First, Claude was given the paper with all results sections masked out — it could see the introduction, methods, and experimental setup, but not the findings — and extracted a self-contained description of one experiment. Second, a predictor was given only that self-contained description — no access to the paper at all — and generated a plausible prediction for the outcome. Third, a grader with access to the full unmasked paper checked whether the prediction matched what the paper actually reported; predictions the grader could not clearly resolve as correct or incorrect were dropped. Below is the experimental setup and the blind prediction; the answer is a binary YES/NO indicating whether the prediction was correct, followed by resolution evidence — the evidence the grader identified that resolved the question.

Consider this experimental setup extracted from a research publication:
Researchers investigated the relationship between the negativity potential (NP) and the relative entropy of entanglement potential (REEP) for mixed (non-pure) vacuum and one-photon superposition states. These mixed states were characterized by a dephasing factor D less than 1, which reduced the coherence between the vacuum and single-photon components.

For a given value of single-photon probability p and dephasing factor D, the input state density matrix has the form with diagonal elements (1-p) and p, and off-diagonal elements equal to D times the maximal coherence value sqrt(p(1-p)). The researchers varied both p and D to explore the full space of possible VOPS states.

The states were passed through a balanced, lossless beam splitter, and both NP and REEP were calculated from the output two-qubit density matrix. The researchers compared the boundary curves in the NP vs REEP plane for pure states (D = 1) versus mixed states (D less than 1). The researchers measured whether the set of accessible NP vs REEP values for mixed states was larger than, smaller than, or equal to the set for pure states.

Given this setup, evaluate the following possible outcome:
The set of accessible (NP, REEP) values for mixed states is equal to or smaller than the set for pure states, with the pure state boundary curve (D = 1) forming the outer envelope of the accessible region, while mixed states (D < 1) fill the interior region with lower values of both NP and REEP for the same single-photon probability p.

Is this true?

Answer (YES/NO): NO